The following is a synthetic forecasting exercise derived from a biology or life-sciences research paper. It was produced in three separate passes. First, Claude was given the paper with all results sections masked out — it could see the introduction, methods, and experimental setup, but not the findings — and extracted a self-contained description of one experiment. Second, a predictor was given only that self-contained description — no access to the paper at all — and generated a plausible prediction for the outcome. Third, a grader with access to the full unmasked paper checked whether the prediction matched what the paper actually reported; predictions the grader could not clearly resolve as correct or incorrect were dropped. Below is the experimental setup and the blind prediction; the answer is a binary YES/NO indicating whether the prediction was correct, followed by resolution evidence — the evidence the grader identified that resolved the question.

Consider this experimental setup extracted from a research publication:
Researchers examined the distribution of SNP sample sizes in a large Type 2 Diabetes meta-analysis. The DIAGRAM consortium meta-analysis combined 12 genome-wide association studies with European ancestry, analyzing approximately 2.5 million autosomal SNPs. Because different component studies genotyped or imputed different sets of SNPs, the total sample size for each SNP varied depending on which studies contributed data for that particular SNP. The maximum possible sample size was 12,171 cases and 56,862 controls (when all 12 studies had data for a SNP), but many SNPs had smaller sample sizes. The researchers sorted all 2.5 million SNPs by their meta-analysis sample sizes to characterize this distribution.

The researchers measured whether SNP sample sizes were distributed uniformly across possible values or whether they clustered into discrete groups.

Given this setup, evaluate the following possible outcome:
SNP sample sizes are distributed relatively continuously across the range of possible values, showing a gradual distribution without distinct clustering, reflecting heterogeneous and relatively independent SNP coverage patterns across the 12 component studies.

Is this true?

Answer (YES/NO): NO